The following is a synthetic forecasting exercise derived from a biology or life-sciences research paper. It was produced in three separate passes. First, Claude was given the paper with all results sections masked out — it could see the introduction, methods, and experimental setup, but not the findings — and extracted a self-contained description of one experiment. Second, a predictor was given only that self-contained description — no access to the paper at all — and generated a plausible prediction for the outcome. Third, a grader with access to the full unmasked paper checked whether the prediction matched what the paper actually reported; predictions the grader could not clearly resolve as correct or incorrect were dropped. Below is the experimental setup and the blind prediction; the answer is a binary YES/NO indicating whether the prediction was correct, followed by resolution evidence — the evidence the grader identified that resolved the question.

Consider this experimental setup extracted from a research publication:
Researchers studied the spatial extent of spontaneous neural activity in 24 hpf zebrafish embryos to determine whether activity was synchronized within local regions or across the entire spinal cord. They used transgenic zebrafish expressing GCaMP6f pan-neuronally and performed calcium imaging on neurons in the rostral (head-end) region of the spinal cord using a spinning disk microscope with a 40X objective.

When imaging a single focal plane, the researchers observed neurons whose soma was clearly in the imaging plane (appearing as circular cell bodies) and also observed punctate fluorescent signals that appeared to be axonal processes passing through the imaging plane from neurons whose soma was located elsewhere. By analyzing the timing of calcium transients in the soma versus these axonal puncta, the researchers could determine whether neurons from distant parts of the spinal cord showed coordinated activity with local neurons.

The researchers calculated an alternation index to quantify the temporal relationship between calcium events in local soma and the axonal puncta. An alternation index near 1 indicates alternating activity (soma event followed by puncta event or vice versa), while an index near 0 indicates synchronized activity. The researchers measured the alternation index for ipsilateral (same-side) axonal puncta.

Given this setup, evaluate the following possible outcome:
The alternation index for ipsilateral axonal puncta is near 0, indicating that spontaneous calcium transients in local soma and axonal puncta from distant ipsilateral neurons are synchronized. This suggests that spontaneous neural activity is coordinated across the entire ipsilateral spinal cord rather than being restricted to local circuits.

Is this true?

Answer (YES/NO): NO